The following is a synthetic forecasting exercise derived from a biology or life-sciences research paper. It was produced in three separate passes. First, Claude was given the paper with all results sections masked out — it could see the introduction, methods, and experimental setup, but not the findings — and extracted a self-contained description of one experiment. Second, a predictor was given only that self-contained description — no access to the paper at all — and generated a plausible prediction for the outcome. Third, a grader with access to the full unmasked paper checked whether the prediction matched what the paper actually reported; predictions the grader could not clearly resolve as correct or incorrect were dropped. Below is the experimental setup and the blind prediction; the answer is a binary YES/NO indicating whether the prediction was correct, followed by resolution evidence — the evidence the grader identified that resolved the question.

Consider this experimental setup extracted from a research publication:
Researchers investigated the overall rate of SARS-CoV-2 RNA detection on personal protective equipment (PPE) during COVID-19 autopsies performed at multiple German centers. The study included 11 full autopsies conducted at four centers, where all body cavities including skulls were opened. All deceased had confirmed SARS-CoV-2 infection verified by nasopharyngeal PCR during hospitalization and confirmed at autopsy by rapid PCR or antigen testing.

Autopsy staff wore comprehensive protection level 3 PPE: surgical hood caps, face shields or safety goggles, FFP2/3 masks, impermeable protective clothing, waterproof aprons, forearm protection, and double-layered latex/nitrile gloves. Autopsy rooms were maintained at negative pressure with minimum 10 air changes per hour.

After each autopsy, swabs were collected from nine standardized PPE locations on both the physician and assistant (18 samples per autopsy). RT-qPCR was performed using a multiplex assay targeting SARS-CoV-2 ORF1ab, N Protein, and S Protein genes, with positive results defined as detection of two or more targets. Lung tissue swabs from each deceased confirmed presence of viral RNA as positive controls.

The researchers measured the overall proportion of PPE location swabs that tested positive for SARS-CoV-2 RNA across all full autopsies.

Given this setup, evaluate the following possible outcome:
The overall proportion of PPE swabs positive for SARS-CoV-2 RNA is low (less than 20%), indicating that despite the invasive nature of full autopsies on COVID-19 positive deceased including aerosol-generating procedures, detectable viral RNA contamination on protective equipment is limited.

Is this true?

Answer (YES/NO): NO